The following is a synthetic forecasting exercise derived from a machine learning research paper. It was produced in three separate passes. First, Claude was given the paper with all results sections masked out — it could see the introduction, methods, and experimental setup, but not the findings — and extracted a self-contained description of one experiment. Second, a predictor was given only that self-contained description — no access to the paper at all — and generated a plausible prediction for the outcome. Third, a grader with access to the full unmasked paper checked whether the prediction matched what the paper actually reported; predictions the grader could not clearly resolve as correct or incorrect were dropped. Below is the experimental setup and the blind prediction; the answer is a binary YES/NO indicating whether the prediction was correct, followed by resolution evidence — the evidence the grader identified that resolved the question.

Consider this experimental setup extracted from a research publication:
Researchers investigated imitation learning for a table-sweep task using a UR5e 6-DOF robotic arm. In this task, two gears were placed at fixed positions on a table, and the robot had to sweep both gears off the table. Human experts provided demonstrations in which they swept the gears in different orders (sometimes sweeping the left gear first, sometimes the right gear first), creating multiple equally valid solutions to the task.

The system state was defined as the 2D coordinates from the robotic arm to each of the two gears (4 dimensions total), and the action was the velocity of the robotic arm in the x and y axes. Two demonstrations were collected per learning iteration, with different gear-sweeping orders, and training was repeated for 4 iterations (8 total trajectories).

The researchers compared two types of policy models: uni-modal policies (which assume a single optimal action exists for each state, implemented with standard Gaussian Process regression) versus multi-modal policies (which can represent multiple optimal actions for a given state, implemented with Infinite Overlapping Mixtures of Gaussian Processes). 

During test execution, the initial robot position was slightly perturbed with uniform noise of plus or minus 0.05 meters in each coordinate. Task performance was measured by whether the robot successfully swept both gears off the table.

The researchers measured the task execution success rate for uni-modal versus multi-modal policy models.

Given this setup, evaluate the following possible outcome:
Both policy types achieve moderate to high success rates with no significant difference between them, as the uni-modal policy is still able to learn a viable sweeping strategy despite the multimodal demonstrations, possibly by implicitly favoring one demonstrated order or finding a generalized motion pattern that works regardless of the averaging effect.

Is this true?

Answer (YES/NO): NO